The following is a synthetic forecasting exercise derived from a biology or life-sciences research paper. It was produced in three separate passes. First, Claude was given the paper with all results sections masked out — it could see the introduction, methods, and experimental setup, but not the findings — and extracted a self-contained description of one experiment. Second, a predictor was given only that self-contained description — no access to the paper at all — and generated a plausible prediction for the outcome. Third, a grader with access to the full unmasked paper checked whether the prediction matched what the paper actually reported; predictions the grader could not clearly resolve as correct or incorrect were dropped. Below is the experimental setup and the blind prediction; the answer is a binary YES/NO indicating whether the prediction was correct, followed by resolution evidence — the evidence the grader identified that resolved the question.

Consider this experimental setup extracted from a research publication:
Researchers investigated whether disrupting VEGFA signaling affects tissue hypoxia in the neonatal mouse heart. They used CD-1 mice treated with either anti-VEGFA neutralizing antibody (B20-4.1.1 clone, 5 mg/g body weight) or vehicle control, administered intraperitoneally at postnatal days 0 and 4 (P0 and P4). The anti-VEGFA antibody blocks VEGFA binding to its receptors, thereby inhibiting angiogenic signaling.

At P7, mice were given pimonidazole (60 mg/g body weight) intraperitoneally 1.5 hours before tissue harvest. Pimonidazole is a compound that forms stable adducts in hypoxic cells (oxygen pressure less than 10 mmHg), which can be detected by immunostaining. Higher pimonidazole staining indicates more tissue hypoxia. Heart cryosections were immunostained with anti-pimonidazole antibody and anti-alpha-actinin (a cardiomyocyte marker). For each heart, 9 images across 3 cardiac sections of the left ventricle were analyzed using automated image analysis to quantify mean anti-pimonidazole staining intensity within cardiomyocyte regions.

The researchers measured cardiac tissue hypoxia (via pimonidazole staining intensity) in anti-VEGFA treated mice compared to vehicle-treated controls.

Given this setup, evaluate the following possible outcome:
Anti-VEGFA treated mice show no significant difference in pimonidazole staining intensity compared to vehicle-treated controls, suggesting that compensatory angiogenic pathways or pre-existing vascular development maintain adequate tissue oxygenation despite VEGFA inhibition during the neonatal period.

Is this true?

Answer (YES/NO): NO